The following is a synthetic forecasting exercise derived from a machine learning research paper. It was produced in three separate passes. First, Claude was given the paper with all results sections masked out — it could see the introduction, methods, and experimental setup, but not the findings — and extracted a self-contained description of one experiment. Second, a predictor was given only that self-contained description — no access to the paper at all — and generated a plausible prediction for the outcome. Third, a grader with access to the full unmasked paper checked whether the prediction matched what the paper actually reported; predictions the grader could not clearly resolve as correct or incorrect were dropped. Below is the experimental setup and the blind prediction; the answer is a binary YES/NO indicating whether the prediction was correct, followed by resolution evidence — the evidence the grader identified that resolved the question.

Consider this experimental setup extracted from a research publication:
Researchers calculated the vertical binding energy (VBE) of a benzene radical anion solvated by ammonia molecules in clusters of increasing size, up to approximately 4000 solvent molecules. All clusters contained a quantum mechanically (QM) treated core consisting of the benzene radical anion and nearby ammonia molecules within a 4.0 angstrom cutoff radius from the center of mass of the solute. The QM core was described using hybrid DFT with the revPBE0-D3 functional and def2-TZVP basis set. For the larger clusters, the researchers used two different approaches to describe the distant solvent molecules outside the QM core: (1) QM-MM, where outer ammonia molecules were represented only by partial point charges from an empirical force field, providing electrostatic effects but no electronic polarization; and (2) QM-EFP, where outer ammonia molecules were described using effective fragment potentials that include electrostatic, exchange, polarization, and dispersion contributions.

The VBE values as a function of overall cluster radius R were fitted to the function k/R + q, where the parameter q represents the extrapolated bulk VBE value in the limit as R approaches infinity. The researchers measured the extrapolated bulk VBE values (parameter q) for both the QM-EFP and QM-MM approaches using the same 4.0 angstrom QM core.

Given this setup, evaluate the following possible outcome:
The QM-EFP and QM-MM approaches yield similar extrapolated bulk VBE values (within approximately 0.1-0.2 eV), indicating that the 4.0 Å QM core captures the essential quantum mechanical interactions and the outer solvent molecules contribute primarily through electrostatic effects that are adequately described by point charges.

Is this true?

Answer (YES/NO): NO